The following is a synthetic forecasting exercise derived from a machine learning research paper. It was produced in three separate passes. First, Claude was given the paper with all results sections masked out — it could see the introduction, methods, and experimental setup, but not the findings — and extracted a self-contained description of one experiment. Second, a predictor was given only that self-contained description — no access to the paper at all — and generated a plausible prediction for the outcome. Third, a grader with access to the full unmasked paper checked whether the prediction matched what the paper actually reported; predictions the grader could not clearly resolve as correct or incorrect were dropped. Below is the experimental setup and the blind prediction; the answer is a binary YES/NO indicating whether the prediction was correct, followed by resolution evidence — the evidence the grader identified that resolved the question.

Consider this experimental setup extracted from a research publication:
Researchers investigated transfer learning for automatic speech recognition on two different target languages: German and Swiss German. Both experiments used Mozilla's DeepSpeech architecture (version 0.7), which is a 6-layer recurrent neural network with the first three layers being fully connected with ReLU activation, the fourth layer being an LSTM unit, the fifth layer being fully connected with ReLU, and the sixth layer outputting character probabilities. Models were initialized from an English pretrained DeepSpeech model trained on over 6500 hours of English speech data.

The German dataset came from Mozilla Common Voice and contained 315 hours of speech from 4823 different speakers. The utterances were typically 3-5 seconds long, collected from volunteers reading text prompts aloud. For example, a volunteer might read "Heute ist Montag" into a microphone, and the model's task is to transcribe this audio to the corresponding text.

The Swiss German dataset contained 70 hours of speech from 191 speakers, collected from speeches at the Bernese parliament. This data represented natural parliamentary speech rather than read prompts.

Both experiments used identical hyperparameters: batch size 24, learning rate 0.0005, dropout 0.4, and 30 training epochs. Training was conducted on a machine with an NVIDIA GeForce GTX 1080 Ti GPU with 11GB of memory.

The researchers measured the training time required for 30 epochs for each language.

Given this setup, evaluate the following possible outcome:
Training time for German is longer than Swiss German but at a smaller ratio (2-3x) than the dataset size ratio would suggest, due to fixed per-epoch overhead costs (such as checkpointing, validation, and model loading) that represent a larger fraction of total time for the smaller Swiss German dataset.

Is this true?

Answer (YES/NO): NO